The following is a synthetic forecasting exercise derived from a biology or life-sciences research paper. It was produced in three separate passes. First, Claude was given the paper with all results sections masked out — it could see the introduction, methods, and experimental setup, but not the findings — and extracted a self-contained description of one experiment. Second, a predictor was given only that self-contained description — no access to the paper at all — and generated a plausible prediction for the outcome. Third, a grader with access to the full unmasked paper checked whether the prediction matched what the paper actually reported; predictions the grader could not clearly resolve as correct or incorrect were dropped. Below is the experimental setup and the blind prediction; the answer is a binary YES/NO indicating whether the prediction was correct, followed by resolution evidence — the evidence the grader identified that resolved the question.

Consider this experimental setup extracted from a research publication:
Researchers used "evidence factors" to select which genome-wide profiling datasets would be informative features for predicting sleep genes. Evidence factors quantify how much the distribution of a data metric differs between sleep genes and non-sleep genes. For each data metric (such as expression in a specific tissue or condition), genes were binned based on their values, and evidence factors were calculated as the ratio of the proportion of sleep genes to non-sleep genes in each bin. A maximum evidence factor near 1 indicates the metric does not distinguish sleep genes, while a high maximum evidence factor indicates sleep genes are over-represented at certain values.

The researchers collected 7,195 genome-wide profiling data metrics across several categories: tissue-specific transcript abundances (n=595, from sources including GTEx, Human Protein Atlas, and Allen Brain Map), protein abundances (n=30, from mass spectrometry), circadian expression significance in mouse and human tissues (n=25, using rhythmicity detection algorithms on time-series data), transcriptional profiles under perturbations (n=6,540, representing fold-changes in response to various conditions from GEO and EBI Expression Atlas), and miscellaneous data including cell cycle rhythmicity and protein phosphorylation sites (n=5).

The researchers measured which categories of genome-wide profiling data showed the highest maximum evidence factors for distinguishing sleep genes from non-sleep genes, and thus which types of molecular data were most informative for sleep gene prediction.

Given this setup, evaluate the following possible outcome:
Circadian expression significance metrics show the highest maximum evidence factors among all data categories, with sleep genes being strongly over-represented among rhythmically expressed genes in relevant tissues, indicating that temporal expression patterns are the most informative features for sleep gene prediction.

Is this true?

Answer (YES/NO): NO